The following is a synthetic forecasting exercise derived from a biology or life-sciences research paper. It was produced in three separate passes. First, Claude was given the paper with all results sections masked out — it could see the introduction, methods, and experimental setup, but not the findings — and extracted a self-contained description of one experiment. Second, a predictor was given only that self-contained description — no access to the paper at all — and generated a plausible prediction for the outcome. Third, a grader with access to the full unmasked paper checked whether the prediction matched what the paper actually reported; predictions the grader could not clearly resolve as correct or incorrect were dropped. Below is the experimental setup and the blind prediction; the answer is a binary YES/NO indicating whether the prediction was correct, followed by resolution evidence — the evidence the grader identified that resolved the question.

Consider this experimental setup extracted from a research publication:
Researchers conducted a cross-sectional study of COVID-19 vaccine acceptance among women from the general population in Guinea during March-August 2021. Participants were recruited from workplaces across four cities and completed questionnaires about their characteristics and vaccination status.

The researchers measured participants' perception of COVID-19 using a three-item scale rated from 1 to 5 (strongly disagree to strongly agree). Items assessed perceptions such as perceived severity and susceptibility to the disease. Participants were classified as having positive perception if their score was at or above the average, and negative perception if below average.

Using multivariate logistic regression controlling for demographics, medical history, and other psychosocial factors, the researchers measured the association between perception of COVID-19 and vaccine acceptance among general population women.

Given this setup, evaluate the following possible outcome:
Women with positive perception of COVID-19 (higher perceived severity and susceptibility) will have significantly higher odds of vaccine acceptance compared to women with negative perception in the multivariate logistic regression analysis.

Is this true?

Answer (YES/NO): YES